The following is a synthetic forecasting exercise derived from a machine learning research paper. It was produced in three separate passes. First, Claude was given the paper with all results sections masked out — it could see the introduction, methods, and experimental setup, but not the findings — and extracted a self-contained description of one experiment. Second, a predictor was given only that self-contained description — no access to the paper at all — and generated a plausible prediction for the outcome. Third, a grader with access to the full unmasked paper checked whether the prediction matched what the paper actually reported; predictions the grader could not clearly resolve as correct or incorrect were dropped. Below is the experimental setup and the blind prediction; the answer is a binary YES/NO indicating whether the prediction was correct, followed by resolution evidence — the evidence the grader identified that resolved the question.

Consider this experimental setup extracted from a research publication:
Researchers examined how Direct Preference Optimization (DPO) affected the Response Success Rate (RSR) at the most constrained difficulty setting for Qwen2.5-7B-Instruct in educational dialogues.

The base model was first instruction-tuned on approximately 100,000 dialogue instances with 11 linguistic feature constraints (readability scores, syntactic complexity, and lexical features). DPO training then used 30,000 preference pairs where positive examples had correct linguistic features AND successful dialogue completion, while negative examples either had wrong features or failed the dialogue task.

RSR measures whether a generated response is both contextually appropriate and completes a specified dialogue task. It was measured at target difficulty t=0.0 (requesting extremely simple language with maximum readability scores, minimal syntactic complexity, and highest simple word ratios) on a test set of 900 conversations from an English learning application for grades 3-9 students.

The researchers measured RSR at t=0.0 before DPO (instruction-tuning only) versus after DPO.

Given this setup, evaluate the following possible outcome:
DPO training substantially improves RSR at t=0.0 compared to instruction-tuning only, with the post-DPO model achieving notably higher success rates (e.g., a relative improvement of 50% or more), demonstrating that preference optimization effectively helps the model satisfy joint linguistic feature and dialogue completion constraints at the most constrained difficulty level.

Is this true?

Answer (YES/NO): NO